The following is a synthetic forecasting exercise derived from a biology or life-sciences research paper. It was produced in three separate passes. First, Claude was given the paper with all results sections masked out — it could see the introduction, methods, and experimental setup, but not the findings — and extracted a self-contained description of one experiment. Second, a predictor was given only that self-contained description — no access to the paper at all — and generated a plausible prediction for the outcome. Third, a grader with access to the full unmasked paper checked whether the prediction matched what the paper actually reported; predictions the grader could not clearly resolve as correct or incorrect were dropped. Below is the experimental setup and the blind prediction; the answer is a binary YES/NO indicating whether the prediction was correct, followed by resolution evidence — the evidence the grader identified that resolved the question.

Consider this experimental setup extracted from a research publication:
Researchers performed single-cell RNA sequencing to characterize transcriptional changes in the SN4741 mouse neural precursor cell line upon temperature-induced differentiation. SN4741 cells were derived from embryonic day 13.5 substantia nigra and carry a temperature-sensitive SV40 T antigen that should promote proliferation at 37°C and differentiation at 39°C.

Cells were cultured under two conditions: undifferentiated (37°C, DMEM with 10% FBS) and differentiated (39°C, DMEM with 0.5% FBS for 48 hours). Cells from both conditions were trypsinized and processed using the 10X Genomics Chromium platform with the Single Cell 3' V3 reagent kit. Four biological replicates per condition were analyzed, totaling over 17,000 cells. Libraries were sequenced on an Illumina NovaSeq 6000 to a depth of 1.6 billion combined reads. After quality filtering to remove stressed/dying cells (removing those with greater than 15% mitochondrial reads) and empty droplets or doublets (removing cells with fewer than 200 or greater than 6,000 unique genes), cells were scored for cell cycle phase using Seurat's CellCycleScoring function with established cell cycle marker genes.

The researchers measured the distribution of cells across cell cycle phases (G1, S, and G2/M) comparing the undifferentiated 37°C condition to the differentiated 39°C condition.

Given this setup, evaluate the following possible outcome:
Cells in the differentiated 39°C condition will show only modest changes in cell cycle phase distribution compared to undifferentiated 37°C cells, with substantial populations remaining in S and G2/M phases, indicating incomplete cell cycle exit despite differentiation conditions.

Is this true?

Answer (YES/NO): NO